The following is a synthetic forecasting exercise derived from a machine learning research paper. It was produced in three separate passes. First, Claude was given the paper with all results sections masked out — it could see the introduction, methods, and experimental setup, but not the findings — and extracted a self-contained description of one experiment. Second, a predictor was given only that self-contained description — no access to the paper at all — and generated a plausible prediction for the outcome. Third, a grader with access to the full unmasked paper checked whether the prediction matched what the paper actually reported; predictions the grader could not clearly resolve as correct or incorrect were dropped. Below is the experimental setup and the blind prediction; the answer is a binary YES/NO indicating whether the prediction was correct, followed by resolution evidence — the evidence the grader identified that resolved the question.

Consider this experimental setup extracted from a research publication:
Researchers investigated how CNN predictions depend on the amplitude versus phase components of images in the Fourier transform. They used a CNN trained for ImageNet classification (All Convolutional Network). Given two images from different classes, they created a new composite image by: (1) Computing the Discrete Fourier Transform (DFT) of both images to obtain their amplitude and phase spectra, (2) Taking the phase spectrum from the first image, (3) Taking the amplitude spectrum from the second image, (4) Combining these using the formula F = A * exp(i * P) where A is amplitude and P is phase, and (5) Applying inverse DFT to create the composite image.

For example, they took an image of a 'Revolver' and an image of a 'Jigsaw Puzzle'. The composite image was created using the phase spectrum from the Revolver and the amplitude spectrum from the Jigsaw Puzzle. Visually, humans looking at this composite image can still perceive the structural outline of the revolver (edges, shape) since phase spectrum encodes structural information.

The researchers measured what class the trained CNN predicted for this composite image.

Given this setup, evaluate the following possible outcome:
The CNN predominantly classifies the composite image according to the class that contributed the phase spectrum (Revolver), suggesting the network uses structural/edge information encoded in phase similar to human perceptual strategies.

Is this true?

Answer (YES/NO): NO